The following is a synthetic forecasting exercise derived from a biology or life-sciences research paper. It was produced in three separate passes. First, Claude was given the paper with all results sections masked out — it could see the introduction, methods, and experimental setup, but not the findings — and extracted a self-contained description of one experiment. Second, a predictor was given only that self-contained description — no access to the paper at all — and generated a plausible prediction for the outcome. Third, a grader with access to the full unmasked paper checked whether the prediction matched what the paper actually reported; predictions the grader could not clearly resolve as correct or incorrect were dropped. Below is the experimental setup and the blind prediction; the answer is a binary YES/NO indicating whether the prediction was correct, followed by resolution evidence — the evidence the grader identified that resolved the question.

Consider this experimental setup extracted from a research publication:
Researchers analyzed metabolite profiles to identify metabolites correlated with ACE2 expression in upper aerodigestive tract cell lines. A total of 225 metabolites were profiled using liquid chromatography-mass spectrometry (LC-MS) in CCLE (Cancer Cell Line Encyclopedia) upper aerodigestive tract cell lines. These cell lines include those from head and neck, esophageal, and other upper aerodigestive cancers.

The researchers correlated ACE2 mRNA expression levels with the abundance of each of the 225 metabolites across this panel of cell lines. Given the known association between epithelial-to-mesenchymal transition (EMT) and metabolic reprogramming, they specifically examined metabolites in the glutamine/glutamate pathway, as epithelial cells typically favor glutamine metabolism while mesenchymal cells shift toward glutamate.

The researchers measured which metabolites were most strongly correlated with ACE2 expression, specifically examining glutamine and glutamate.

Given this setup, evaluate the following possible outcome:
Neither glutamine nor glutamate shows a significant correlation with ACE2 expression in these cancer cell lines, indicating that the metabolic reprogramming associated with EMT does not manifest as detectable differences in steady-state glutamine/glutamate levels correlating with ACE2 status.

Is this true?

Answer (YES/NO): NO